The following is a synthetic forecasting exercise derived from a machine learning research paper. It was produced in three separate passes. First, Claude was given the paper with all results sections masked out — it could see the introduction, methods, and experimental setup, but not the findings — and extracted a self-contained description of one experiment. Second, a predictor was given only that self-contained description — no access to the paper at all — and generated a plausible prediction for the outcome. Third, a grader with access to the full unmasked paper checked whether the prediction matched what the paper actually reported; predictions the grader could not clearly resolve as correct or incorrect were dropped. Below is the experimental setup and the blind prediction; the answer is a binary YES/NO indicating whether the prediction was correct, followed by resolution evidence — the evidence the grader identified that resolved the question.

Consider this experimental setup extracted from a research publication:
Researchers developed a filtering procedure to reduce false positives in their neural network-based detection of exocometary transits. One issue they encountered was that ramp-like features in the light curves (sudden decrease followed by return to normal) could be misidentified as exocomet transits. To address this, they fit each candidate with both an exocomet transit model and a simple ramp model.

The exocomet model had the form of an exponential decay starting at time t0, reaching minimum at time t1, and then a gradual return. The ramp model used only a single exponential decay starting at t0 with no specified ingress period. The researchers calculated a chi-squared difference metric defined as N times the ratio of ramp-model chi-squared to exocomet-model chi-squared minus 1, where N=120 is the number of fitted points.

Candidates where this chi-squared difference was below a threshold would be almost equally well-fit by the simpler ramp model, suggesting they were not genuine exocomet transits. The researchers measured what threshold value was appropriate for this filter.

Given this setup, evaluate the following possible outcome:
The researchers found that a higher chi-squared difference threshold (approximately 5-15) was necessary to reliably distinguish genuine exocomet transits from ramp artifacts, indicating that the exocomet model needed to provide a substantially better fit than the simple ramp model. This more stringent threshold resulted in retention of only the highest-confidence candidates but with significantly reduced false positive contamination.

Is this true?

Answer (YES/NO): YES